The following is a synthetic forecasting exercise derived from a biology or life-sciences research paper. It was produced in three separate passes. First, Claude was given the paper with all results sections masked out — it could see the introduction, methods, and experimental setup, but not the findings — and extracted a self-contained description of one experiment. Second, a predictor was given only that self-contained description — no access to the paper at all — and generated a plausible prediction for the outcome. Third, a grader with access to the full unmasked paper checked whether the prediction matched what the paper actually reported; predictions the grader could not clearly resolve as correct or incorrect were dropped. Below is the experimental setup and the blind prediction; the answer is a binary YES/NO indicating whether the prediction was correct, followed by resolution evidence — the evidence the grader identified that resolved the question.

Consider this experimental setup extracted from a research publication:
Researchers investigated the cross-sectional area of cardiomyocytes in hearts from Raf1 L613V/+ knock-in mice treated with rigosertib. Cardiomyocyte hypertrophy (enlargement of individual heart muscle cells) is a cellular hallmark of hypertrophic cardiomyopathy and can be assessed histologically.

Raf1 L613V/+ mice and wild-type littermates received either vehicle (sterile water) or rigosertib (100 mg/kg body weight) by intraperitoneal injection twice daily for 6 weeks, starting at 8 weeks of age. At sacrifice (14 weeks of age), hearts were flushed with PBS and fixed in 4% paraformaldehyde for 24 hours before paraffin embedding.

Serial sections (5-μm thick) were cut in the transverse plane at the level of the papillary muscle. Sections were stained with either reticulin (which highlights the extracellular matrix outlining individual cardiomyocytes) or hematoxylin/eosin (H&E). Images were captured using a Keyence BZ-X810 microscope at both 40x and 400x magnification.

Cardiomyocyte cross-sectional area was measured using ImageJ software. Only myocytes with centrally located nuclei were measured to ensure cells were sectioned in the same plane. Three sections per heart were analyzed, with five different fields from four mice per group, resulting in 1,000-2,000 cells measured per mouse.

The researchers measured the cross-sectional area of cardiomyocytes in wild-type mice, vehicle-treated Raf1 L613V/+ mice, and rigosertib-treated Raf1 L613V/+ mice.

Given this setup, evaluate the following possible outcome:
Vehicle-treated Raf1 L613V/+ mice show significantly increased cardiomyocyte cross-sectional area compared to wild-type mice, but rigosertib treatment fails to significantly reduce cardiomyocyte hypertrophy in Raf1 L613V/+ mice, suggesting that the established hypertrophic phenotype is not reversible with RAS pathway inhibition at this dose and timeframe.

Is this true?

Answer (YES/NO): NO